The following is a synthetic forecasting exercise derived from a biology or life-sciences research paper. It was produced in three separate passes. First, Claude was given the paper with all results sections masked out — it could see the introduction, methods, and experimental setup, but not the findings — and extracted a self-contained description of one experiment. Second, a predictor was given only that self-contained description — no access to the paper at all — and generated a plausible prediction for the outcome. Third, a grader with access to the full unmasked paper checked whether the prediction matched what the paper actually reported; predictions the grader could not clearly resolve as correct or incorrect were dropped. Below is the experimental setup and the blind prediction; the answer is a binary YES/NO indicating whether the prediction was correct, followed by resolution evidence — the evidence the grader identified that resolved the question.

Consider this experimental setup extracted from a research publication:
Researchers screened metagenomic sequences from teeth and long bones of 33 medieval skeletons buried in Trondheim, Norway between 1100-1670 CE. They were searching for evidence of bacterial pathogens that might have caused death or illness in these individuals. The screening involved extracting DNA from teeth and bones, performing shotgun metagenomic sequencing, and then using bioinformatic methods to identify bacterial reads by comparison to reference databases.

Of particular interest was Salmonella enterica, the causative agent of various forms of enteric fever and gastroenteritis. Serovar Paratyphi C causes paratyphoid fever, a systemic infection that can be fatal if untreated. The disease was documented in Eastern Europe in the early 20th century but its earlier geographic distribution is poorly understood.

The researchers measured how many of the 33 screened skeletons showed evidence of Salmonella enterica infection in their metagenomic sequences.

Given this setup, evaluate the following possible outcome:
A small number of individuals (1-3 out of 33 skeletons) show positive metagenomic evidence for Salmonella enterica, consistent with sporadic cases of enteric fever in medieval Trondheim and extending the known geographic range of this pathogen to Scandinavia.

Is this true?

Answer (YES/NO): YES